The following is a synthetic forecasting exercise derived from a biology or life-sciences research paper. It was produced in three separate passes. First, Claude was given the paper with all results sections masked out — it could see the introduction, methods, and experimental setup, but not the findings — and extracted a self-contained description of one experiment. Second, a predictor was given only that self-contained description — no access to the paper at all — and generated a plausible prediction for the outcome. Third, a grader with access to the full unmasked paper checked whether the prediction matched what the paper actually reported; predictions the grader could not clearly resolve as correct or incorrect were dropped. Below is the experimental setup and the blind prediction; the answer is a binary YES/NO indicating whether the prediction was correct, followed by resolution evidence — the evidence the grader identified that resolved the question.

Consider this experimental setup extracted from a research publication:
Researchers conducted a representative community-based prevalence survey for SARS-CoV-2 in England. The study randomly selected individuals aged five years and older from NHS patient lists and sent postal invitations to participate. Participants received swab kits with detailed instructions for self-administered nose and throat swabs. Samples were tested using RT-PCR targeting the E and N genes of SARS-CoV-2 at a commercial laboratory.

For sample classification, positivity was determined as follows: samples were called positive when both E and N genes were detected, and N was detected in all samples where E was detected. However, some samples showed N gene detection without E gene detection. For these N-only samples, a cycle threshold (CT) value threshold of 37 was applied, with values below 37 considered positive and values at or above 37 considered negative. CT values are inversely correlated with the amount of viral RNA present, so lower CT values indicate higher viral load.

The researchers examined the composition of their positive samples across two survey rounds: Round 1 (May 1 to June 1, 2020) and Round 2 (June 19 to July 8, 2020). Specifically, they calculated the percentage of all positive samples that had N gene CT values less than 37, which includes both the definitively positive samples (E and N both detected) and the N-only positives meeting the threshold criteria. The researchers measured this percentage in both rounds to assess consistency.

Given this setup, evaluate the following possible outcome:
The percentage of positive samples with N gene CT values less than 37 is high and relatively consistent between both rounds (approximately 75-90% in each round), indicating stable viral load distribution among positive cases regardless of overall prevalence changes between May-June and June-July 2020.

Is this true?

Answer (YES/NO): NO